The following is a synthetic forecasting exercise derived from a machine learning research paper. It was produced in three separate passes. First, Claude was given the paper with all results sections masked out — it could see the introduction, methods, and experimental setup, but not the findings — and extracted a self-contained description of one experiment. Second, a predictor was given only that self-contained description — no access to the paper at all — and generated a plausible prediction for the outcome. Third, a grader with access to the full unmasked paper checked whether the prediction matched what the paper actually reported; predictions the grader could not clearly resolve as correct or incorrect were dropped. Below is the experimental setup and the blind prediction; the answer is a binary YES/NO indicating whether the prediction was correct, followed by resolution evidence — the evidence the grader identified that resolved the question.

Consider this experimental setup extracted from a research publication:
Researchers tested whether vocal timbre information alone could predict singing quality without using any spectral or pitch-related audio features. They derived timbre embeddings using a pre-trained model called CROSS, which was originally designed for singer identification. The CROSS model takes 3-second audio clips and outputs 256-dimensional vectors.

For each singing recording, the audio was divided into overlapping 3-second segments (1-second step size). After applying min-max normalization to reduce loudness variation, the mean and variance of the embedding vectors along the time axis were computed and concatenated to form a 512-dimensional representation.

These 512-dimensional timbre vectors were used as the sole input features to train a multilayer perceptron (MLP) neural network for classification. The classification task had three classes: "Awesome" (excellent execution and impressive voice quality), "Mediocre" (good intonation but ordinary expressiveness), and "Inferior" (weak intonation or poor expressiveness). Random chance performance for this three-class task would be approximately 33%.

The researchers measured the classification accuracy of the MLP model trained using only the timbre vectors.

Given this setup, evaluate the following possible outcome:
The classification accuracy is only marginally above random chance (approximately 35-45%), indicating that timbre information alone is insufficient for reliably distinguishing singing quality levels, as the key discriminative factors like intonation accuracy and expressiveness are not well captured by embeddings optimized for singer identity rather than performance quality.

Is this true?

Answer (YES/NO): NO